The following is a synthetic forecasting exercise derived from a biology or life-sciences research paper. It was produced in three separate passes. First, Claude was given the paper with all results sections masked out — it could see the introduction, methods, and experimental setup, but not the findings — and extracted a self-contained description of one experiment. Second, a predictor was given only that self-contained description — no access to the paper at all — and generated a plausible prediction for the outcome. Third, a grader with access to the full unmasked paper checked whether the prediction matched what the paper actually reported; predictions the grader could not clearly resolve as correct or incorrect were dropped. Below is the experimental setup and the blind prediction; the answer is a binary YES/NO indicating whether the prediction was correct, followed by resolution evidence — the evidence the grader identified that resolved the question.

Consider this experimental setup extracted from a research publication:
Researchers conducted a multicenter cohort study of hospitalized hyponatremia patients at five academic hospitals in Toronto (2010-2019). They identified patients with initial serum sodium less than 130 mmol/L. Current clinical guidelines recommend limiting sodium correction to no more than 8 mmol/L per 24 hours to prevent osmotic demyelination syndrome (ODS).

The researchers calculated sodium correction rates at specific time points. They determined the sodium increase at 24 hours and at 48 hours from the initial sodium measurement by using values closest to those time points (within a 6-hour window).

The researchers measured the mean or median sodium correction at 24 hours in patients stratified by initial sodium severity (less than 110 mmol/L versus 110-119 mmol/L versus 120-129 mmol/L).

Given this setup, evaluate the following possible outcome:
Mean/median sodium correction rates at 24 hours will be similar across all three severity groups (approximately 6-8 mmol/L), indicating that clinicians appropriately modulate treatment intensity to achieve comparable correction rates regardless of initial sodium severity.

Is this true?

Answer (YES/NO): NO